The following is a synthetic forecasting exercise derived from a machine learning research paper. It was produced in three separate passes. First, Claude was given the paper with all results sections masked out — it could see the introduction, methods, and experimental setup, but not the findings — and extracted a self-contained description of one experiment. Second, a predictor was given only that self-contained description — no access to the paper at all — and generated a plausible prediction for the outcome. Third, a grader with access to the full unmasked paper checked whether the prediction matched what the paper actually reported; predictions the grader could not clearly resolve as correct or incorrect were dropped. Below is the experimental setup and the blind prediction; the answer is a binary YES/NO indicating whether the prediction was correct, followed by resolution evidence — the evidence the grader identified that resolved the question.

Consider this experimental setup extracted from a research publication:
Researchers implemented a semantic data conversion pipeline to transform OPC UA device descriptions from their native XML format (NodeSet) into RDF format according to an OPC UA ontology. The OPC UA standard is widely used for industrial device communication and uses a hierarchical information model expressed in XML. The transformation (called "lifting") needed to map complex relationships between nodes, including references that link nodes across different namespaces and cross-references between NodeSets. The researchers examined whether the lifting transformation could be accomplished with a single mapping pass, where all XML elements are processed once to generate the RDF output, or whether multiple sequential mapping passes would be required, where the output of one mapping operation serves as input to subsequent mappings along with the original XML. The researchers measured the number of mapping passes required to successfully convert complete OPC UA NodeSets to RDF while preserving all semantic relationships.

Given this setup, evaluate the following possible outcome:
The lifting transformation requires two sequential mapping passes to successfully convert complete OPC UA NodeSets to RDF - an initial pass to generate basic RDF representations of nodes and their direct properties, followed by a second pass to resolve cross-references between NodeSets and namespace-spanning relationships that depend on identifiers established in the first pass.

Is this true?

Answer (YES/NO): YES